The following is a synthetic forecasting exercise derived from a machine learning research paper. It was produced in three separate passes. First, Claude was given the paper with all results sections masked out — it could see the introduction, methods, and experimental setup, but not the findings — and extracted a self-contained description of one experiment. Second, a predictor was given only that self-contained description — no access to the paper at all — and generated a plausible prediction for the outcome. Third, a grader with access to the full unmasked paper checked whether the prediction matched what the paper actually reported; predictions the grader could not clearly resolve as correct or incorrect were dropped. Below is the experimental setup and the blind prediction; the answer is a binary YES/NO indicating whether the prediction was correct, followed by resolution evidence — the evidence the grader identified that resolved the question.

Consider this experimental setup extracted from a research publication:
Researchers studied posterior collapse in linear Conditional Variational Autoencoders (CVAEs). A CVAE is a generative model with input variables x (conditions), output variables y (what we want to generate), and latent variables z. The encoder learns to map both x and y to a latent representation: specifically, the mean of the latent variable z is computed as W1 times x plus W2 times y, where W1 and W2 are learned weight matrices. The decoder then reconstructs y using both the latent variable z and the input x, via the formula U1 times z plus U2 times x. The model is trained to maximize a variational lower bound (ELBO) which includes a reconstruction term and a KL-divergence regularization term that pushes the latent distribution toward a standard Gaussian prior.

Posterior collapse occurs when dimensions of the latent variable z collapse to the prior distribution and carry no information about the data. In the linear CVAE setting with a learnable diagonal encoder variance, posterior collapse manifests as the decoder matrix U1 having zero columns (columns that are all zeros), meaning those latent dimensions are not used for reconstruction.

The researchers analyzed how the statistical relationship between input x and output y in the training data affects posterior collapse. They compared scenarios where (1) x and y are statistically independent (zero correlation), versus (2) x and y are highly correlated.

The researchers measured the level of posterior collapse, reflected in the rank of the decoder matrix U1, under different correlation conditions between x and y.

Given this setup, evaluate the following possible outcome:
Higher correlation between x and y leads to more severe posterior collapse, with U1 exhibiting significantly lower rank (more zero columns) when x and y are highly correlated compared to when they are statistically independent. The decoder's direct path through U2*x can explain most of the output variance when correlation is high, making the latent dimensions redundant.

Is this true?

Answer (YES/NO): YES